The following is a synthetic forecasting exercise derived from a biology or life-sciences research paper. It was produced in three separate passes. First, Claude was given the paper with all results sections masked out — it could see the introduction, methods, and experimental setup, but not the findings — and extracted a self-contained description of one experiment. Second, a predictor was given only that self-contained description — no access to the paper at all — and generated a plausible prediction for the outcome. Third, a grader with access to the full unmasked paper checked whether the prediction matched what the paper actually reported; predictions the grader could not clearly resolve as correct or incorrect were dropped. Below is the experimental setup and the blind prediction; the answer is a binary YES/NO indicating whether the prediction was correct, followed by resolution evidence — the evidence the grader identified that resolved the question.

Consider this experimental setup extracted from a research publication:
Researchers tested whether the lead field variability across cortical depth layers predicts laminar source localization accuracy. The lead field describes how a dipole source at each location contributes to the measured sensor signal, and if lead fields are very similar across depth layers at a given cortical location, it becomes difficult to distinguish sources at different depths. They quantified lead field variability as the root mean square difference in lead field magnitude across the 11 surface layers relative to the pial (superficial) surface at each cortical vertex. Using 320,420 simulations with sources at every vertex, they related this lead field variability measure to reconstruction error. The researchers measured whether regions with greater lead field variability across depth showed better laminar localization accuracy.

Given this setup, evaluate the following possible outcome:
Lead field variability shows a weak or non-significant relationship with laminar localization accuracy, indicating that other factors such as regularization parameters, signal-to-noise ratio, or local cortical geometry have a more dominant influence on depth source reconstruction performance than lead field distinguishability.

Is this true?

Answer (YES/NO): NO